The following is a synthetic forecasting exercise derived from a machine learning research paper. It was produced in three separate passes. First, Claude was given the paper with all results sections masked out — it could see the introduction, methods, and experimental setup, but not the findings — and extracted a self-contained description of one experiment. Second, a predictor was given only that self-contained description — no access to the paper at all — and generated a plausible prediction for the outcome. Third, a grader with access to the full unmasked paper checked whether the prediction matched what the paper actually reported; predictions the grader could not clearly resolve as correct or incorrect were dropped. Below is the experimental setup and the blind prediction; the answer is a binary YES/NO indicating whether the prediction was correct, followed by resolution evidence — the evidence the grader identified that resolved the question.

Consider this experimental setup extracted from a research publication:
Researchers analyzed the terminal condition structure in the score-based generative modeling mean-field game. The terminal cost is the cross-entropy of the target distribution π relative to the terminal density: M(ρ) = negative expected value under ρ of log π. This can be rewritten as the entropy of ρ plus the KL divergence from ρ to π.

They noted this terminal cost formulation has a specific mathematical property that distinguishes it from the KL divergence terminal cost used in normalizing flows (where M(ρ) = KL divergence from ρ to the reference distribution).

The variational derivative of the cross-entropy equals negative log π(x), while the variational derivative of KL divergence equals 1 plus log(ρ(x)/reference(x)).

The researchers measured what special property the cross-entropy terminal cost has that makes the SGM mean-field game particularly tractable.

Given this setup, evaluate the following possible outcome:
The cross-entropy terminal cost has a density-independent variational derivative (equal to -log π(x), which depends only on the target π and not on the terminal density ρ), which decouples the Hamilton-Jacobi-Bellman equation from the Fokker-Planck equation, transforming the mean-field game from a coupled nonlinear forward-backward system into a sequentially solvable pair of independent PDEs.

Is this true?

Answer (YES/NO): YES